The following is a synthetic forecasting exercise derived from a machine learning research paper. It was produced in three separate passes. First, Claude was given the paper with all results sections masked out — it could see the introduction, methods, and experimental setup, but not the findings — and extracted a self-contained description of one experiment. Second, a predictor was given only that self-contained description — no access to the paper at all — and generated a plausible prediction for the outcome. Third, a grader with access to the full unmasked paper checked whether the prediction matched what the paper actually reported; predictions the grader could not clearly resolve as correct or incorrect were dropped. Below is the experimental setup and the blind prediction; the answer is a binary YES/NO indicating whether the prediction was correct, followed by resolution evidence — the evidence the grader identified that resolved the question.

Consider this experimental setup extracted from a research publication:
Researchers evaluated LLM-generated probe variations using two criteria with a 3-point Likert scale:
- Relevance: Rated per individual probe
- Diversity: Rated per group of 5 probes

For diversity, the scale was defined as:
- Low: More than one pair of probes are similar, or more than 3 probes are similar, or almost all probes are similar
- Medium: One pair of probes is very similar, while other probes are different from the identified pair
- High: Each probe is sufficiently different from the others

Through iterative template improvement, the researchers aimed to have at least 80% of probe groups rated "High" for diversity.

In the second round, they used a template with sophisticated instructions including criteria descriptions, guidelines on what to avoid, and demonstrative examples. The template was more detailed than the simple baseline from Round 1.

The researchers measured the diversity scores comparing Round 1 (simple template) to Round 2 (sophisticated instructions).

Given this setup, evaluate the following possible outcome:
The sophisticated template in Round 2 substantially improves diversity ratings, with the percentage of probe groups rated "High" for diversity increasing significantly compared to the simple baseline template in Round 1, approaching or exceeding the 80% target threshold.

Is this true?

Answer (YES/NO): NO